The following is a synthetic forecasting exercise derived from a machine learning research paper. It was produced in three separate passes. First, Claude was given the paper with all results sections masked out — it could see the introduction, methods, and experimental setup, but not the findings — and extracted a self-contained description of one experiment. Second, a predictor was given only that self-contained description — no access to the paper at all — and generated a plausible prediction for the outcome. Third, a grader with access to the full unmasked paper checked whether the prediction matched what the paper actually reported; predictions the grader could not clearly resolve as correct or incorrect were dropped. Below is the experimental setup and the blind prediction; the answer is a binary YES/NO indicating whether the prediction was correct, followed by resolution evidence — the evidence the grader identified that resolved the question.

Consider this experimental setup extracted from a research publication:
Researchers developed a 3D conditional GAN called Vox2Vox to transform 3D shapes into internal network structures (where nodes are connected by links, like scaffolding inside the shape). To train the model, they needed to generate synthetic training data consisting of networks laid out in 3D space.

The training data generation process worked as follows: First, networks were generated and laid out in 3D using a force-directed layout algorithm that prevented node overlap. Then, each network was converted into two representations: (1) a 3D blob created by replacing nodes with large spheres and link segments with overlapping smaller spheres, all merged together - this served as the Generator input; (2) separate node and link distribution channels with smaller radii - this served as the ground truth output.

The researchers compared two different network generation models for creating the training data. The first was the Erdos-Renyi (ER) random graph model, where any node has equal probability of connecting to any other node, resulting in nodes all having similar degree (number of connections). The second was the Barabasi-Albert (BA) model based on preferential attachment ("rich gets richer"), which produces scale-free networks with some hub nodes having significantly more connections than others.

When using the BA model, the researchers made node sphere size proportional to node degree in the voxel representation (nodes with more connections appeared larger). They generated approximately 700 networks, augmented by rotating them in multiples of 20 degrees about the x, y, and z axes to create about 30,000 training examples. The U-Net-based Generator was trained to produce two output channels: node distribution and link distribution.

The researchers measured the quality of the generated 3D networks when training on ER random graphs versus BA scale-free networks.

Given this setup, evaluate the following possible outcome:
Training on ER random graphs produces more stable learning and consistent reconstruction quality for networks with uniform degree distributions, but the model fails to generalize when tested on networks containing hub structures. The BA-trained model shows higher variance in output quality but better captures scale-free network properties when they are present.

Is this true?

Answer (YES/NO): NO